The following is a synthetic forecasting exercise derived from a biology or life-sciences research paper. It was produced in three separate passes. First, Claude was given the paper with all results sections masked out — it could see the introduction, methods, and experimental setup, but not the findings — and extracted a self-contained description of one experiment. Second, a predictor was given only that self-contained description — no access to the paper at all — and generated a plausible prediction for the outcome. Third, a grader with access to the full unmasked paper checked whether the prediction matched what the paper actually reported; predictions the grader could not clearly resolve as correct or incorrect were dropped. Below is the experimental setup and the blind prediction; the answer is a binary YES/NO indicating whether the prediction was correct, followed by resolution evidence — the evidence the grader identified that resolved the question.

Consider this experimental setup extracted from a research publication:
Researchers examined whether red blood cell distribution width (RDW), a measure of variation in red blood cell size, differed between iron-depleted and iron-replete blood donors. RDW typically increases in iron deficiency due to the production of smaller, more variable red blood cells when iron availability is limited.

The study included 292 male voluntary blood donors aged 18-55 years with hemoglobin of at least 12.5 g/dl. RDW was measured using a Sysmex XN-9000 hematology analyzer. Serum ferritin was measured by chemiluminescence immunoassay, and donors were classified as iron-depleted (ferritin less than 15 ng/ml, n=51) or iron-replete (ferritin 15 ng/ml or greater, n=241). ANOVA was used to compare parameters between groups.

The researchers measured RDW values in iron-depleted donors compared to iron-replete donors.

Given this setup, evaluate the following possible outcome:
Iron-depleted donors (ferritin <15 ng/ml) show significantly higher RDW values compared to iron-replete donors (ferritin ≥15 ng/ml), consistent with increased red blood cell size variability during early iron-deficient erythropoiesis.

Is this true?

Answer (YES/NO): NO